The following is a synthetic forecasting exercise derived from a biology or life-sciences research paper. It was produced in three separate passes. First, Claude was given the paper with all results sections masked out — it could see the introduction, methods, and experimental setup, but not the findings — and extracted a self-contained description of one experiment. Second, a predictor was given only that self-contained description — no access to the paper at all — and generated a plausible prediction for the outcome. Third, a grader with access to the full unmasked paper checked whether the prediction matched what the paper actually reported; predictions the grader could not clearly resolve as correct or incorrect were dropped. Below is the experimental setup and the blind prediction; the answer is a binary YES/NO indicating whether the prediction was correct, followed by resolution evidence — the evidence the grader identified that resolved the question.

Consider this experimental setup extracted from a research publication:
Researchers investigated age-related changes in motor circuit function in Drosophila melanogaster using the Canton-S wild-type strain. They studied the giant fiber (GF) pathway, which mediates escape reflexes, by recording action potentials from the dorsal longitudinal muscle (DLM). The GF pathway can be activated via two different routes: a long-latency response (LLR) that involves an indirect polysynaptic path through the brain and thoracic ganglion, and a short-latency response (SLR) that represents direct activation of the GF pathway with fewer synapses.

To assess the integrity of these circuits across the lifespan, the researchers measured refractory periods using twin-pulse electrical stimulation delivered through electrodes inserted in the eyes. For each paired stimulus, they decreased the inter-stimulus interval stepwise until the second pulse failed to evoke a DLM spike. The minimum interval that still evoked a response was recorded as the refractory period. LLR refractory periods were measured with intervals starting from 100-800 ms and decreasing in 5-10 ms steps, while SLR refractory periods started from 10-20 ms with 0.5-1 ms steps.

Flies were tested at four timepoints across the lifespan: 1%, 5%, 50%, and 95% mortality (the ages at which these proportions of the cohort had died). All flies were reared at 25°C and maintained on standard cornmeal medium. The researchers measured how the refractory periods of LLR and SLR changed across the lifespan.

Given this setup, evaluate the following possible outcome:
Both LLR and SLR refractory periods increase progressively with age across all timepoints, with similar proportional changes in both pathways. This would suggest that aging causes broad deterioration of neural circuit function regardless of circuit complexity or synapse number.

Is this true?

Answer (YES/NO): NO